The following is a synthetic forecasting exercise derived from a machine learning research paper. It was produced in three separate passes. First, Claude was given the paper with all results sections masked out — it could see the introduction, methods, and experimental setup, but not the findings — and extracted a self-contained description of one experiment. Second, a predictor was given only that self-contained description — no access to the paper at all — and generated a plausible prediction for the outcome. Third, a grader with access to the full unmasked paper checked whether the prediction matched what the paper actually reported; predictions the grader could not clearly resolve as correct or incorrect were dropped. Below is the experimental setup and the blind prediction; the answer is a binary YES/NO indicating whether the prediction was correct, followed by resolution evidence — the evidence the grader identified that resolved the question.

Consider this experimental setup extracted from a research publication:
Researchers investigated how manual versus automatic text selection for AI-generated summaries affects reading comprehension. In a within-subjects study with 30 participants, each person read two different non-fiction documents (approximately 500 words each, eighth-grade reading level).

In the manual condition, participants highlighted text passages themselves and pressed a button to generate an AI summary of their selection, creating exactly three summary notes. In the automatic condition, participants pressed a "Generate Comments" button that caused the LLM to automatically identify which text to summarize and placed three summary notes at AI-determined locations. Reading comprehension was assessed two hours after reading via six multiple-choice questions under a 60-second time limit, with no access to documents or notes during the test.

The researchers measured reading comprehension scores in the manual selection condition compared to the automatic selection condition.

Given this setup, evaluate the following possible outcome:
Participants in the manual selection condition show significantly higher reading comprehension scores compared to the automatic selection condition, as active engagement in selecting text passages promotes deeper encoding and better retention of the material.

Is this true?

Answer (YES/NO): NO